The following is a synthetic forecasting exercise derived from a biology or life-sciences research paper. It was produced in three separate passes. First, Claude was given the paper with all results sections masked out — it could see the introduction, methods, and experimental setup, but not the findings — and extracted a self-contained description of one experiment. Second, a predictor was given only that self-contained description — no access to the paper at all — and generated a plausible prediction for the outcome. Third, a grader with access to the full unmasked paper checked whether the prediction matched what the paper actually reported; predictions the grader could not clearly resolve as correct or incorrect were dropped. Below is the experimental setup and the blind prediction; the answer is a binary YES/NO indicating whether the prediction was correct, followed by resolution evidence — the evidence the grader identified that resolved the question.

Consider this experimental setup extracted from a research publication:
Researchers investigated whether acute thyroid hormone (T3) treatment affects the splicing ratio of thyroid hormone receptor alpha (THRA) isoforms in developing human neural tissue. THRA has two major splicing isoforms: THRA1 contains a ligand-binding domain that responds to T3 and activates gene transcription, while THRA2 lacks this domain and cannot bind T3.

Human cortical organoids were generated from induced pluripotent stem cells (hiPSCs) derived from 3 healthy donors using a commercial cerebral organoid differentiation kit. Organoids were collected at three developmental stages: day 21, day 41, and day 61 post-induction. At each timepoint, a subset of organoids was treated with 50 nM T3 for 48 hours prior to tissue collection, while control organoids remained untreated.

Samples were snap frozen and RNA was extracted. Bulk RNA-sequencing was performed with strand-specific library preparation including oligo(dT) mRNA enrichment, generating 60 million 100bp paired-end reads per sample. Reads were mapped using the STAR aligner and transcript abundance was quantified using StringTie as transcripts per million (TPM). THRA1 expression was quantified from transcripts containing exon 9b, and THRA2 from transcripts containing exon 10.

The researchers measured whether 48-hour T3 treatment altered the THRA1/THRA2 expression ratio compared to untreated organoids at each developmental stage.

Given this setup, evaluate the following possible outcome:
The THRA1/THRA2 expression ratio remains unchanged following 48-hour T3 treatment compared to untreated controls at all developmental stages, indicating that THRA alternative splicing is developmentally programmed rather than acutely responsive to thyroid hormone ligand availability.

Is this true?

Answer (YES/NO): YES